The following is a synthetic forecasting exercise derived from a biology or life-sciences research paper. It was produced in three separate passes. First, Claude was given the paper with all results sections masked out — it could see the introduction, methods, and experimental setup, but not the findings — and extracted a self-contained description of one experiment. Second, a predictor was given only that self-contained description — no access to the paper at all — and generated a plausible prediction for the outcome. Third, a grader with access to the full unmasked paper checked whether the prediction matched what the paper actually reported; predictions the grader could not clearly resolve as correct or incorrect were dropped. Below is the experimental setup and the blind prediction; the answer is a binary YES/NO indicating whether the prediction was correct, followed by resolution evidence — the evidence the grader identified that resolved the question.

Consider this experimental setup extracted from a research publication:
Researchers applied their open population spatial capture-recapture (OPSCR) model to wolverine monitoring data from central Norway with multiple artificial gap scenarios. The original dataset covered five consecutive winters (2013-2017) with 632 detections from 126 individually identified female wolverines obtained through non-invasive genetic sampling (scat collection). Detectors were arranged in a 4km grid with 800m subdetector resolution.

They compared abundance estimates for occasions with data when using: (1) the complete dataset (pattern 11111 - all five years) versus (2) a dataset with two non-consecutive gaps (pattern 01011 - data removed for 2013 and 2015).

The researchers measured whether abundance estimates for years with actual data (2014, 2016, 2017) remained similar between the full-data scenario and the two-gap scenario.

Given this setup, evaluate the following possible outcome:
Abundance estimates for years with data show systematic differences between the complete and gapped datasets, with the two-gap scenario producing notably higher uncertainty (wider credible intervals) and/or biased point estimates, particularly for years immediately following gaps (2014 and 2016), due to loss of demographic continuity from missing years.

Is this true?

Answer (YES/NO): NO